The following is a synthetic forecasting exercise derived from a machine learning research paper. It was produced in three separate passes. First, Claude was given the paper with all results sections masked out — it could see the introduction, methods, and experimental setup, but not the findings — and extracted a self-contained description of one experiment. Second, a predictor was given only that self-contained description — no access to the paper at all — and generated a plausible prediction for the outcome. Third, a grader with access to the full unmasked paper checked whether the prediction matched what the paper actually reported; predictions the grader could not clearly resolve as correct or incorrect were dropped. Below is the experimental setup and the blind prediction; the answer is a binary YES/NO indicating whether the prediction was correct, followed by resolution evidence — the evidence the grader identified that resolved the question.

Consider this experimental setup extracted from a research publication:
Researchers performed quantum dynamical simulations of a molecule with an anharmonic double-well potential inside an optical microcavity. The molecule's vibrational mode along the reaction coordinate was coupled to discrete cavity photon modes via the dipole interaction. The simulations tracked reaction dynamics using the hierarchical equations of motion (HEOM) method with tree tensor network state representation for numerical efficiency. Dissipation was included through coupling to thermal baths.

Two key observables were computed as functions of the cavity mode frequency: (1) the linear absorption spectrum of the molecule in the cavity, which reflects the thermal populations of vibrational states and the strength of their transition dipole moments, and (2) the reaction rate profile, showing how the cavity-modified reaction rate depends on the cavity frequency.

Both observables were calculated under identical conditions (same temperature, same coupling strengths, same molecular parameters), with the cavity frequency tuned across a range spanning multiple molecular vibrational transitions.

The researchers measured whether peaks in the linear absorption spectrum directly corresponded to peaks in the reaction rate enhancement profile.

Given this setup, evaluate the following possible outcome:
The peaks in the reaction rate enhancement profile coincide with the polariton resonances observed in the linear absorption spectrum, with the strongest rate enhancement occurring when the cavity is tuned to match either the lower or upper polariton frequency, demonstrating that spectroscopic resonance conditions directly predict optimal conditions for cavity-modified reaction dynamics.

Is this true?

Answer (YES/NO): NO